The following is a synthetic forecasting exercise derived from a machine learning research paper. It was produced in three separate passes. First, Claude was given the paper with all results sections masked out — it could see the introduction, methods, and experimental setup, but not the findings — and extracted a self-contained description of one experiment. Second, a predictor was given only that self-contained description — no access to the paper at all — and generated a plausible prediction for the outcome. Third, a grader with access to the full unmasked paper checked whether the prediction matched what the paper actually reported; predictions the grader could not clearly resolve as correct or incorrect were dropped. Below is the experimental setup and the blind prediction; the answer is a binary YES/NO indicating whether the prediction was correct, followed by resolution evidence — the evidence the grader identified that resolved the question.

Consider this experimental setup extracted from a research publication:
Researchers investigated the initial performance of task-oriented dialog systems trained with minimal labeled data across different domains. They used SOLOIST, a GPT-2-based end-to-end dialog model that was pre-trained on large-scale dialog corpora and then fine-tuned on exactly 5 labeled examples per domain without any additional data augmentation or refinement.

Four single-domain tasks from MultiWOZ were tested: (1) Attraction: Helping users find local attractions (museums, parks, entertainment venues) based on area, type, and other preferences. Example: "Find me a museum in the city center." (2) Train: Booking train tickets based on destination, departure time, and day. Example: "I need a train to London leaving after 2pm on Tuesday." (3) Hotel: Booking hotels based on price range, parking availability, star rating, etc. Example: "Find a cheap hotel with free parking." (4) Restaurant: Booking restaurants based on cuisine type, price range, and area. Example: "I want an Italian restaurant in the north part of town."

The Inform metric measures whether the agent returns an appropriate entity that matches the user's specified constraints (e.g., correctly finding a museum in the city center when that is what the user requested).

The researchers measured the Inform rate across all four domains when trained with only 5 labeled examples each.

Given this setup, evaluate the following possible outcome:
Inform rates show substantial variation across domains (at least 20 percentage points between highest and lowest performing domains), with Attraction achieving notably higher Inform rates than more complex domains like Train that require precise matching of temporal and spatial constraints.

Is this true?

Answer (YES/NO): NO